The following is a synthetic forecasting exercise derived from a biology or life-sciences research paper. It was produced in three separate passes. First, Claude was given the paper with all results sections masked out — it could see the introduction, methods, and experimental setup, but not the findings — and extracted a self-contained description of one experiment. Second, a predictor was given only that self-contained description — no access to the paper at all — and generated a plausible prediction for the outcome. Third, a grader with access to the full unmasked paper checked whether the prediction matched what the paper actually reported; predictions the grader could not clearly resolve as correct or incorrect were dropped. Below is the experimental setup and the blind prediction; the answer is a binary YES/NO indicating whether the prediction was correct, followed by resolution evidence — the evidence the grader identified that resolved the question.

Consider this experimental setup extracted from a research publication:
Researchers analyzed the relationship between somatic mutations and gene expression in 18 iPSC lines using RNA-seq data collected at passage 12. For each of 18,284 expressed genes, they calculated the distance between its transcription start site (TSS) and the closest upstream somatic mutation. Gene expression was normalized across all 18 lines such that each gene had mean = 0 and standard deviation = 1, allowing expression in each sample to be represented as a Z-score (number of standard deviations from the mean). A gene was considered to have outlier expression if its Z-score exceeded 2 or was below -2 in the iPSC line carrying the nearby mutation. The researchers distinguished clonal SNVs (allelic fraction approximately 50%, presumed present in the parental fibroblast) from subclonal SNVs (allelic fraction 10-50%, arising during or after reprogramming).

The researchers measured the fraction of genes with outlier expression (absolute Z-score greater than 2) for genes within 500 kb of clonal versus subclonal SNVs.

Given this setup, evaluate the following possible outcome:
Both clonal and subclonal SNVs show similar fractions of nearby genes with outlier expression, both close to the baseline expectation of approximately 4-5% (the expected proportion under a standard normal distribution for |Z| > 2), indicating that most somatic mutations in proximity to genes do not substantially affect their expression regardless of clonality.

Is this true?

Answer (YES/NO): NO